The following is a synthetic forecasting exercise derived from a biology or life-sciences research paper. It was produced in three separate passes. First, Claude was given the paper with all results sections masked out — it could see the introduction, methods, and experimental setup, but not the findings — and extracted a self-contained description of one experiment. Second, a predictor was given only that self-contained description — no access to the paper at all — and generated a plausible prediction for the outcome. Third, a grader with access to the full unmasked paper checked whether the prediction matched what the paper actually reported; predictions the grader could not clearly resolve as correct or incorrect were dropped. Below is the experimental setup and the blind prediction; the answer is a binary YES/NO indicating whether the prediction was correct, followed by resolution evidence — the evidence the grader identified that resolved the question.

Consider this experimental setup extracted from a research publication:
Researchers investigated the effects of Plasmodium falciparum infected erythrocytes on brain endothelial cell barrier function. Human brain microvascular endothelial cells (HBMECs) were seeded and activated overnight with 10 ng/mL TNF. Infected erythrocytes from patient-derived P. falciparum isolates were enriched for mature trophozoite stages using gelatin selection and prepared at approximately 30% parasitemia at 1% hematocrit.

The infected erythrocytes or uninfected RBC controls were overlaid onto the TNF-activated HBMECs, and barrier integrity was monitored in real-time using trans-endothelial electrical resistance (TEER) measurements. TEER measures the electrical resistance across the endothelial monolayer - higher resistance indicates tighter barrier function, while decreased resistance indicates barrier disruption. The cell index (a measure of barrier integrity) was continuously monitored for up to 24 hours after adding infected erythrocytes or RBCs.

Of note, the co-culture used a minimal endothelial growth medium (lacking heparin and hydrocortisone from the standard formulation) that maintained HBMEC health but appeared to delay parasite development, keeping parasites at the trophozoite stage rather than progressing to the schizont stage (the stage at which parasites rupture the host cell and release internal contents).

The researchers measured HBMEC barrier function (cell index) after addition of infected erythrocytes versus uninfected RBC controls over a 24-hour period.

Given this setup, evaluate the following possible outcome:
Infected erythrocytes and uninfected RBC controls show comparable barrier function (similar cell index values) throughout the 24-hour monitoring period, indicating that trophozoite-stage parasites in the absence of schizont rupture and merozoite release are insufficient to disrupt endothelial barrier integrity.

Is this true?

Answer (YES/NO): YES